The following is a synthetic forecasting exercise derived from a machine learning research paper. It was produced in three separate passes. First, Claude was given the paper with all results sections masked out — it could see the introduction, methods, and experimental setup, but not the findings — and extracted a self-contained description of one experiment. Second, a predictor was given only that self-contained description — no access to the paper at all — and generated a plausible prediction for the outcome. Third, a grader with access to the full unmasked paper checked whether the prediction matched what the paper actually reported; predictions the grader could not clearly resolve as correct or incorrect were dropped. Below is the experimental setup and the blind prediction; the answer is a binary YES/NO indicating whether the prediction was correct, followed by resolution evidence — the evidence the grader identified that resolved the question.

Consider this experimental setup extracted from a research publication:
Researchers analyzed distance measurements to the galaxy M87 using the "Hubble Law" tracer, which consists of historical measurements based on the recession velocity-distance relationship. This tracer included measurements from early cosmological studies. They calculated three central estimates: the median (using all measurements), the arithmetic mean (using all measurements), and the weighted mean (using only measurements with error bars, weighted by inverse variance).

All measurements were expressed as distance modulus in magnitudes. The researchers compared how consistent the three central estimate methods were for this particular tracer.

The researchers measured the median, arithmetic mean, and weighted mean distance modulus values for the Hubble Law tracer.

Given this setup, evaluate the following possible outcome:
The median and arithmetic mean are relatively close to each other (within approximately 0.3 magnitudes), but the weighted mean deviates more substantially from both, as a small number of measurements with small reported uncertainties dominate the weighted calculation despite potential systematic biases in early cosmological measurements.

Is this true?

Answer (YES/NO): NO